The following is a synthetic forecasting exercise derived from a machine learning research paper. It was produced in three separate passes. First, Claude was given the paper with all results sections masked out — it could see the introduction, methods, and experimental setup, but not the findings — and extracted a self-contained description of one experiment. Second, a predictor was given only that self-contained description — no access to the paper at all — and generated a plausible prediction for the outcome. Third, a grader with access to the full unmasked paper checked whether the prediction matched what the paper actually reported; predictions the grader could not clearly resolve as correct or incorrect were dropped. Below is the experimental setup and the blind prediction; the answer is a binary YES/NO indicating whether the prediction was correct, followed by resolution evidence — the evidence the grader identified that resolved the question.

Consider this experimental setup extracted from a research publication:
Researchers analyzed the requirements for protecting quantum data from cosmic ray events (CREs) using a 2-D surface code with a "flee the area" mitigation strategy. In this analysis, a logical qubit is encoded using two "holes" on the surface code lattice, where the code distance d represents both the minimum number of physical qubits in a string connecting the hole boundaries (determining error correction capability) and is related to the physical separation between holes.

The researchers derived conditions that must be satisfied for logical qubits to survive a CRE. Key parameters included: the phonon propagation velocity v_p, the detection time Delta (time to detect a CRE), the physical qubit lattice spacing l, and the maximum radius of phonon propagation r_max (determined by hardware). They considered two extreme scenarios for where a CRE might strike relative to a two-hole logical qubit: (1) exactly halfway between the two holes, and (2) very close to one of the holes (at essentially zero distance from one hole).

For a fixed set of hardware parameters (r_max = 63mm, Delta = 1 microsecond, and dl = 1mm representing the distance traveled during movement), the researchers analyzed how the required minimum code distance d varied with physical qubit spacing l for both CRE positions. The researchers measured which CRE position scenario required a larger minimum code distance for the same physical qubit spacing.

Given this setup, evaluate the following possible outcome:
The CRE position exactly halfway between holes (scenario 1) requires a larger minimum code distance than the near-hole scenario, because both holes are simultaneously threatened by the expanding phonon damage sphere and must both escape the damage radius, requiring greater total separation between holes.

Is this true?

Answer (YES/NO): NO